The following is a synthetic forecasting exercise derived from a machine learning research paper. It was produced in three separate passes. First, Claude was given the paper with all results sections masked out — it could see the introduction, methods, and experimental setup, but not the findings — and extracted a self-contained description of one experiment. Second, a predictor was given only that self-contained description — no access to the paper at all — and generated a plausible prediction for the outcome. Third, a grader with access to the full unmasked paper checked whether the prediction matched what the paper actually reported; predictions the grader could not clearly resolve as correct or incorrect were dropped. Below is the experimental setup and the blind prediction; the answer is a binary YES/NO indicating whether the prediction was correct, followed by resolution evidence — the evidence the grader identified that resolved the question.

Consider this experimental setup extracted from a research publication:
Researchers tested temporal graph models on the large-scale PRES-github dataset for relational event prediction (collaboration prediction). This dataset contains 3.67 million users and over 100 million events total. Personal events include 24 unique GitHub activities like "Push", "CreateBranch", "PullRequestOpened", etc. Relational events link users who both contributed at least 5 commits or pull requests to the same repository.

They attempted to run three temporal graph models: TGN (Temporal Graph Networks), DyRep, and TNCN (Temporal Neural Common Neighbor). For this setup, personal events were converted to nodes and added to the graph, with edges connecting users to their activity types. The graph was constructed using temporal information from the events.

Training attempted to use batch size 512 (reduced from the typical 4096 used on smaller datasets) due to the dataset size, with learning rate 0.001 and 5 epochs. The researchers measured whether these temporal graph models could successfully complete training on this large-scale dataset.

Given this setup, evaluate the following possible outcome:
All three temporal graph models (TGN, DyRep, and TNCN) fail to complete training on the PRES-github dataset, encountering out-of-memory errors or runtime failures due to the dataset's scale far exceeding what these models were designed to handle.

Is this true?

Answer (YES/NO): YES